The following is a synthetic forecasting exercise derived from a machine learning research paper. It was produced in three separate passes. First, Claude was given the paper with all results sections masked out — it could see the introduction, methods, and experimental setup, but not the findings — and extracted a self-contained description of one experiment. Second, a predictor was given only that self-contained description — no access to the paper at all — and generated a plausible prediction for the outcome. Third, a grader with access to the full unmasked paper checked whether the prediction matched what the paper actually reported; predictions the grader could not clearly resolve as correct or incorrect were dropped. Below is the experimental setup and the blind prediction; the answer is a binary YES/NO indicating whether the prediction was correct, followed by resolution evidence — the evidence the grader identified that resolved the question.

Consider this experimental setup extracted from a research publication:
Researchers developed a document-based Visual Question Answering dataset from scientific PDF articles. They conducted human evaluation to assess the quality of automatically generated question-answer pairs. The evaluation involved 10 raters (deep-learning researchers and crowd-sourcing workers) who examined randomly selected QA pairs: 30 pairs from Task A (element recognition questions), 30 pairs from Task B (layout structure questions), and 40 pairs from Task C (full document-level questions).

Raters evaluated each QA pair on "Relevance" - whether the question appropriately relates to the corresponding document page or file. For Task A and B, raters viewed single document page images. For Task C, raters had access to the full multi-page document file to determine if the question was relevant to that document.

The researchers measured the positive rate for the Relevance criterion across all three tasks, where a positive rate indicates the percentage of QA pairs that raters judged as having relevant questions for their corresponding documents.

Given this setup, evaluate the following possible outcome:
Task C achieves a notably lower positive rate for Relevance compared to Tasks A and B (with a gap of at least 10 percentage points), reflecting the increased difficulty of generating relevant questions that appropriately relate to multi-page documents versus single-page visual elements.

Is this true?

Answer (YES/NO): NO